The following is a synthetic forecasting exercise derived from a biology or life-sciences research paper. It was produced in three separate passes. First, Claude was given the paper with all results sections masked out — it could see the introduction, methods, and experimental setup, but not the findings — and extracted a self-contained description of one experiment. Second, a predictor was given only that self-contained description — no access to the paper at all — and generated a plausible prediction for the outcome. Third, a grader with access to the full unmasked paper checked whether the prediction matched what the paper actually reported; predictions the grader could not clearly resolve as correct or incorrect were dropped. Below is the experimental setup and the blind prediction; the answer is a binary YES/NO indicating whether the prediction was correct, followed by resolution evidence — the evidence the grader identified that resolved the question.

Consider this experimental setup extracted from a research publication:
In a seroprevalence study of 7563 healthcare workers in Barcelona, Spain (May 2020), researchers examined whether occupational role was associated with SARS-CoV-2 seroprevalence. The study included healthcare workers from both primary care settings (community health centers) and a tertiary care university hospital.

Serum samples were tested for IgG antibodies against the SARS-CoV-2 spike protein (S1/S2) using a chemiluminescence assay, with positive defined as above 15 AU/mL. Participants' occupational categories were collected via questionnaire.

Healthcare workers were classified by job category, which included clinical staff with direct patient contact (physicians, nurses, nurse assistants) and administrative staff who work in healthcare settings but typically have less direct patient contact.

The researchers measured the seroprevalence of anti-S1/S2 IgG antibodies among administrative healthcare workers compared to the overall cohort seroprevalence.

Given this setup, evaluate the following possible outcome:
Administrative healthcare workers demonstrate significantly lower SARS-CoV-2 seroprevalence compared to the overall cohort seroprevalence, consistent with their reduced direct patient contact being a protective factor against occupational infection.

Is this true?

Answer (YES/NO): YES